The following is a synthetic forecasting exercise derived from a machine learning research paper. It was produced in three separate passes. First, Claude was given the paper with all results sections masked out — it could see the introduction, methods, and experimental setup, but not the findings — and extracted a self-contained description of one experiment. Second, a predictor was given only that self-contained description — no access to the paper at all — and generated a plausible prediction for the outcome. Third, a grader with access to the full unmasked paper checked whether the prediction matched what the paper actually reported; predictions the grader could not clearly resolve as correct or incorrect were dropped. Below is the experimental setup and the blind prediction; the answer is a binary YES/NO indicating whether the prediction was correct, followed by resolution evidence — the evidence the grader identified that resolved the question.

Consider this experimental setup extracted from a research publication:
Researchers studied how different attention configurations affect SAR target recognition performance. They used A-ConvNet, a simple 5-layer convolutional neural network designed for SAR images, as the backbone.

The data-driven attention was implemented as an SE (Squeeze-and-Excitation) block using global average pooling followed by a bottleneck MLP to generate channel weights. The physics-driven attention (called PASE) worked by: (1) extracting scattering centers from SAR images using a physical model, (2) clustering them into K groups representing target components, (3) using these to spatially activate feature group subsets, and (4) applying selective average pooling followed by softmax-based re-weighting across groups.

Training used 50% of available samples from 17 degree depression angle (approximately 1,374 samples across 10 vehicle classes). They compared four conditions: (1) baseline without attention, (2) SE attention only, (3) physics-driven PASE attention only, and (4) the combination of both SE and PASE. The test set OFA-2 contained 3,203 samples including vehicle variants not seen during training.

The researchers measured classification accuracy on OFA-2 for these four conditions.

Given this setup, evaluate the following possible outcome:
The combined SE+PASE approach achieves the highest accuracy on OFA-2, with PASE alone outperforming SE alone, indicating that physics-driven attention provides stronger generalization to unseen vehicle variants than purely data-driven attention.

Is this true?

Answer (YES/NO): NO